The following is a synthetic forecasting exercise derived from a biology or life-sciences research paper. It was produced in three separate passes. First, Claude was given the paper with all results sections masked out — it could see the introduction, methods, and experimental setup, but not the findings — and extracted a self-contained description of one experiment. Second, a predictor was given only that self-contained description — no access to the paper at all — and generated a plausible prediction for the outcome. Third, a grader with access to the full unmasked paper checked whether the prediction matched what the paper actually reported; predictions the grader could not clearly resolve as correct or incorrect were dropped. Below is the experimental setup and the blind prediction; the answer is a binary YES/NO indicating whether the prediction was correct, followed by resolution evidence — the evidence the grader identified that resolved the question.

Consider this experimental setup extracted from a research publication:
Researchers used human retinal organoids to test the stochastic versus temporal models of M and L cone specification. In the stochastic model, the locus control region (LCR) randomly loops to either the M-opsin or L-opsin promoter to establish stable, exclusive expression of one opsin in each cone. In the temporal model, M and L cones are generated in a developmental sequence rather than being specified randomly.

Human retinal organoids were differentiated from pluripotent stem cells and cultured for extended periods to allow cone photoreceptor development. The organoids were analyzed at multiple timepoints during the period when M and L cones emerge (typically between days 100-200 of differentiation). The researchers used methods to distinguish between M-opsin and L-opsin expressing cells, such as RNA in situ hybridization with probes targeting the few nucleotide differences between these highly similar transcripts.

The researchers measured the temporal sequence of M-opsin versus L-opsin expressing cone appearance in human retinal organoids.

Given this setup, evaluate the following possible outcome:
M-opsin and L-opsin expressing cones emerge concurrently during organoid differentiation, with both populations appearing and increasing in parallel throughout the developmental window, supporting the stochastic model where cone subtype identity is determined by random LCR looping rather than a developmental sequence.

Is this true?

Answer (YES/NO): NO